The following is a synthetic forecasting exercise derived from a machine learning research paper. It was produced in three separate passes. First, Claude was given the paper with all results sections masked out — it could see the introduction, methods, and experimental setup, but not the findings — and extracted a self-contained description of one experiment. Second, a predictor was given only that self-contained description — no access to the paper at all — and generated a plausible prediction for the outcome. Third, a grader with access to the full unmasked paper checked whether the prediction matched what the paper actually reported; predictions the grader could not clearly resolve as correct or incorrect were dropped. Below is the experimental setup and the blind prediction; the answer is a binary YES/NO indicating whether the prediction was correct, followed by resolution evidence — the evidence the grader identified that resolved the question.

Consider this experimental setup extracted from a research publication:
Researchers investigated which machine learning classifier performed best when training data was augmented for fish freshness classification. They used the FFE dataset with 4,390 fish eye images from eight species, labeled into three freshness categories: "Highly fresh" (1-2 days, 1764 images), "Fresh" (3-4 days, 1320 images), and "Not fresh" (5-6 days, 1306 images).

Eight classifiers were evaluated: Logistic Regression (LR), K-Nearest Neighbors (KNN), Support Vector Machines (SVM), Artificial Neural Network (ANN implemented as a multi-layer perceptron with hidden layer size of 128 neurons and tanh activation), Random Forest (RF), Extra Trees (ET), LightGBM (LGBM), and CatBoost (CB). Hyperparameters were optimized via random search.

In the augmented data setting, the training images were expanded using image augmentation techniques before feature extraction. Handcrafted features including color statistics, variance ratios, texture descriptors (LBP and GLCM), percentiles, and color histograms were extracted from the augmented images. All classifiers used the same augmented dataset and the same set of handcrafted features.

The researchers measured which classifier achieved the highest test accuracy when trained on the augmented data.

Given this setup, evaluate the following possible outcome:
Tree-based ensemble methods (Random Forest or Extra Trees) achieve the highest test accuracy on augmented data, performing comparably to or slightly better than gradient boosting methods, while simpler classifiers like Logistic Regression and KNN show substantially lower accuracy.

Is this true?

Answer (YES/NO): NO